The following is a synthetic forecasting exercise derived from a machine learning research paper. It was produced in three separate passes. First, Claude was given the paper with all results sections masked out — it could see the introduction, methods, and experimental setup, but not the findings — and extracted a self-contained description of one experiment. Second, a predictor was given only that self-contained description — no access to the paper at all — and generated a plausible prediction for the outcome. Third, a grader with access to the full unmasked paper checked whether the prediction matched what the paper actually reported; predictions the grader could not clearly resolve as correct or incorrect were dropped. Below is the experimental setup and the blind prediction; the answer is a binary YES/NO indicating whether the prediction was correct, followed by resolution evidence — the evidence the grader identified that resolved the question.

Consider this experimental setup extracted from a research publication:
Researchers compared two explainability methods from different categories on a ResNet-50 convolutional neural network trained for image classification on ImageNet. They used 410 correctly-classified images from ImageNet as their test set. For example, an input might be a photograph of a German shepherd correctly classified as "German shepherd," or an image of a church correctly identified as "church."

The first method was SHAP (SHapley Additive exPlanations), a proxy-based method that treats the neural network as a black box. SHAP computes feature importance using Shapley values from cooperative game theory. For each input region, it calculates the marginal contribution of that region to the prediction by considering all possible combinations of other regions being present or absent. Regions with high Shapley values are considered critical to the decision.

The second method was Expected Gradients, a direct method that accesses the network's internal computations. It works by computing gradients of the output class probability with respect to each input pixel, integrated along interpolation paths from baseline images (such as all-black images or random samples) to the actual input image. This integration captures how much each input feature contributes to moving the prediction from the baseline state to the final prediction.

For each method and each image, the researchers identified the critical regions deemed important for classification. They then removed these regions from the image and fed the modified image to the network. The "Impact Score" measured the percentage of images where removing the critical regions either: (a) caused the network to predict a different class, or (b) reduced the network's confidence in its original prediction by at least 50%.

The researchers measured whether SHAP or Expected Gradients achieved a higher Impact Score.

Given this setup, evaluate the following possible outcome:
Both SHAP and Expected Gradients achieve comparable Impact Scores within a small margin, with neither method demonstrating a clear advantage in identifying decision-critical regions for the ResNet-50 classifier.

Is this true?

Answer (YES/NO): NO